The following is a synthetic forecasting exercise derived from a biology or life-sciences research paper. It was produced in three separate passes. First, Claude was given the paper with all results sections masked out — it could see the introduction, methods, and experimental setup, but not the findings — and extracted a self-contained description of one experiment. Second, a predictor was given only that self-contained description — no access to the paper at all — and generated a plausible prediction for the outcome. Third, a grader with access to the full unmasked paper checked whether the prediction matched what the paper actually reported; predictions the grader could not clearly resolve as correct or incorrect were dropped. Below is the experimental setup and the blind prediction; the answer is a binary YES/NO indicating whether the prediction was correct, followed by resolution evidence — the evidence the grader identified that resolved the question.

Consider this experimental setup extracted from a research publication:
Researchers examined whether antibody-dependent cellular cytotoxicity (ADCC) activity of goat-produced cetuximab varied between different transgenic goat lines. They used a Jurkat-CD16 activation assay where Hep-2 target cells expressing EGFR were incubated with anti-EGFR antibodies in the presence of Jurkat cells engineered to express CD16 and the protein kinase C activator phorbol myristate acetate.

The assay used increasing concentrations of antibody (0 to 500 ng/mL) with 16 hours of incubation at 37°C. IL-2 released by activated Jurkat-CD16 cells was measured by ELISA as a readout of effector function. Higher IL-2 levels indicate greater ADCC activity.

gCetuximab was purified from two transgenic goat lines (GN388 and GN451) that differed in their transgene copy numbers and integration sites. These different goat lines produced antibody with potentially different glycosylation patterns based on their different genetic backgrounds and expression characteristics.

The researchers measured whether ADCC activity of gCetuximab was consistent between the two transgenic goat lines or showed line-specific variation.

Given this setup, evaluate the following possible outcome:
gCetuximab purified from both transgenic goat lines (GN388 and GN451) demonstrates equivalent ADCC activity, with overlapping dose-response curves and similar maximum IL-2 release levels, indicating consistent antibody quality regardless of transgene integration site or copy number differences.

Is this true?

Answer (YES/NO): NO